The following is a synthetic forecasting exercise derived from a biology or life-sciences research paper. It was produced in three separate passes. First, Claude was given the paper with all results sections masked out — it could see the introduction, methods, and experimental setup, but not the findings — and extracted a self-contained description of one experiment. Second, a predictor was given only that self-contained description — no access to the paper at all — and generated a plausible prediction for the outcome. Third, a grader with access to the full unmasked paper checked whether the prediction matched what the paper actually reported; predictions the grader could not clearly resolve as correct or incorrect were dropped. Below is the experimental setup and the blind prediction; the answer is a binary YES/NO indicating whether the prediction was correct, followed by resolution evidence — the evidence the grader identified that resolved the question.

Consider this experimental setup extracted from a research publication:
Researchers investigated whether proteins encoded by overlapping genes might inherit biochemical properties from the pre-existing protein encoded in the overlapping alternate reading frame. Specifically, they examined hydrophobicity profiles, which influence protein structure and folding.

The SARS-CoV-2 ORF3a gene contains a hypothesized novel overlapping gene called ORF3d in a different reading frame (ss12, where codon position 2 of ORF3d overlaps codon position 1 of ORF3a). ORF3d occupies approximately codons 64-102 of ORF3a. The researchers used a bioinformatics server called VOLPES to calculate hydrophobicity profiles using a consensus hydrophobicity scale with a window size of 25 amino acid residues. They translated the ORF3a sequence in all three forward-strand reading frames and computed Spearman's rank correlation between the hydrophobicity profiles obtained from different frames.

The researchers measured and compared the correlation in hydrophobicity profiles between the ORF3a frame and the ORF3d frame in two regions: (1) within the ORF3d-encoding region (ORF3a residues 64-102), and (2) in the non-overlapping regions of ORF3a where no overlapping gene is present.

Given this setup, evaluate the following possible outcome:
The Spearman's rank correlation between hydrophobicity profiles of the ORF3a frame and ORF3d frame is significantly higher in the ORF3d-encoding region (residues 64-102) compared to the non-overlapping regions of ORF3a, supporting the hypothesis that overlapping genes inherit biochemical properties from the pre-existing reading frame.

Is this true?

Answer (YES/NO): YES